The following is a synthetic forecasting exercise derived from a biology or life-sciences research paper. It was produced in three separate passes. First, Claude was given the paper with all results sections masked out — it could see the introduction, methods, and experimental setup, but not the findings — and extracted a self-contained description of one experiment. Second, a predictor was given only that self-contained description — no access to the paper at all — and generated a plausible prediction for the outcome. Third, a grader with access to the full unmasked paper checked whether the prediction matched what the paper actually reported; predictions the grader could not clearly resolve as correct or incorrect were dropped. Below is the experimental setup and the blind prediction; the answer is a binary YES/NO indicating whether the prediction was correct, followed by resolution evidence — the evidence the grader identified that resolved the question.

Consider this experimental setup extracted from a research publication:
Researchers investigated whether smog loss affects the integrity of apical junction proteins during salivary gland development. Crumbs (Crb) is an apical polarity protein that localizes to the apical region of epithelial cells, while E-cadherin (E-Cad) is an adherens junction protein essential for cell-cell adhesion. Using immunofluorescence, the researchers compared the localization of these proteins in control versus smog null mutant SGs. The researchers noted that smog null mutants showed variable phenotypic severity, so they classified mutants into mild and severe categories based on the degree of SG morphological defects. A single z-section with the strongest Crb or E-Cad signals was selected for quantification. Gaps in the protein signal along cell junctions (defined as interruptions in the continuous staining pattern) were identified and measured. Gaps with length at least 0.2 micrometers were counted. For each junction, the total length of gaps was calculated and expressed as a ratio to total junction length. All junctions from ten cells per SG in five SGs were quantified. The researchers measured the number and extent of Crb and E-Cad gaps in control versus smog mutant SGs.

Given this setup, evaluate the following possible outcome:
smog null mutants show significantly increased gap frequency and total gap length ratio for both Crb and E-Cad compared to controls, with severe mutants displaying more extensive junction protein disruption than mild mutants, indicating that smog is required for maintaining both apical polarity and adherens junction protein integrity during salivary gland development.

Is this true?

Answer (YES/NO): NO